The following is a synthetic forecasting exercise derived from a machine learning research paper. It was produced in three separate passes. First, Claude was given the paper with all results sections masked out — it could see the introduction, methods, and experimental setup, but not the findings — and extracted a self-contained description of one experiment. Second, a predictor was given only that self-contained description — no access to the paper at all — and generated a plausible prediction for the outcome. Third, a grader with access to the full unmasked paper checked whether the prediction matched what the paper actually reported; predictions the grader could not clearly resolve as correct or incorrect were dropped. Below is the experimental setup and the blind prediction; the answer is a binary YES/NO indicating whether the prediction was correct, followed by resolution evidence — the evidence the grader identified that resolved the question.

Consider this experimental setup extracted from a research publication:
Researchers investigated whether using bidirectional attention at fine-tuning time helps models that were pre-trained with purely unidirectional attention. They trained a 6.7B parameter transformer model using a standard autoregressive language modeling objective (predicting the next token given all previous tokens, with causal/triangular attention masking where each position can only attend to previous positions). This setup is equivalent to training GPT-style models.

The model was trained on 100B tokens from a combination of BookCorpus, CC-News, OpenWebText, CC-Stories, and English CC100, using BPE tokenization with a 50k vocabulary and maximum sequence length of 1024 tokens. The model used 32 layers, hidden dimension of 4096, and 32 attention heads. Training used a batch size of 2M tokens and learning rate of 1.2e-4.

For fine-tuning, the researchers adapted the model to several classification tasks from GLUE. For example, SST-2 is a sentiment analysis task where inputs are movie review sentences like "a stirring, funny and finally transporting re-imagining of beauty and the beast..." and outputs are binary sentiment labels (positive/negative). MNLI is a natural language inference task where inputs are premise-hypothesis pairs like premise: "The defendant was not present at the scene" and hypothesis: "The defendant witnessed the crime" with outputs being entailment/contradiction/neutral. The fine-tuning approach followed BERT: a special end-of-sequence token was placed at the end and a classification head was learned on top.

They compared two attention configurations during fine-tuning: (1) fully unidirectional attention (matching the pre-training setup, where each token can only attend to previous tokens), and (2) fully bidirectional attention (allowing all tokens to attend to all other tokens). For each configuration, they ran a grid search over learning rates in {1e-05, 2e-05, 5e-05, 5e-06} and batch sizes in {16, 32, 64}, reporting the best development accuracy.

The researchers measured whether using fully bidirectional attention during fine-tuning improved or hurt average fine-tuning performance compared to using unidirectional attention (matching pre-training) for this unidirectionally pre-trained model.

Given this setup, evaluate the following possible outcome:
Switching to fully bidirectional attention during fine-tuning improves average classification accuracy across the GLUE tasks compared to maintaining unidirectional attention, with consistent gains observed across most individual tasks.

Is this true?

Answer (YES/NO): NO